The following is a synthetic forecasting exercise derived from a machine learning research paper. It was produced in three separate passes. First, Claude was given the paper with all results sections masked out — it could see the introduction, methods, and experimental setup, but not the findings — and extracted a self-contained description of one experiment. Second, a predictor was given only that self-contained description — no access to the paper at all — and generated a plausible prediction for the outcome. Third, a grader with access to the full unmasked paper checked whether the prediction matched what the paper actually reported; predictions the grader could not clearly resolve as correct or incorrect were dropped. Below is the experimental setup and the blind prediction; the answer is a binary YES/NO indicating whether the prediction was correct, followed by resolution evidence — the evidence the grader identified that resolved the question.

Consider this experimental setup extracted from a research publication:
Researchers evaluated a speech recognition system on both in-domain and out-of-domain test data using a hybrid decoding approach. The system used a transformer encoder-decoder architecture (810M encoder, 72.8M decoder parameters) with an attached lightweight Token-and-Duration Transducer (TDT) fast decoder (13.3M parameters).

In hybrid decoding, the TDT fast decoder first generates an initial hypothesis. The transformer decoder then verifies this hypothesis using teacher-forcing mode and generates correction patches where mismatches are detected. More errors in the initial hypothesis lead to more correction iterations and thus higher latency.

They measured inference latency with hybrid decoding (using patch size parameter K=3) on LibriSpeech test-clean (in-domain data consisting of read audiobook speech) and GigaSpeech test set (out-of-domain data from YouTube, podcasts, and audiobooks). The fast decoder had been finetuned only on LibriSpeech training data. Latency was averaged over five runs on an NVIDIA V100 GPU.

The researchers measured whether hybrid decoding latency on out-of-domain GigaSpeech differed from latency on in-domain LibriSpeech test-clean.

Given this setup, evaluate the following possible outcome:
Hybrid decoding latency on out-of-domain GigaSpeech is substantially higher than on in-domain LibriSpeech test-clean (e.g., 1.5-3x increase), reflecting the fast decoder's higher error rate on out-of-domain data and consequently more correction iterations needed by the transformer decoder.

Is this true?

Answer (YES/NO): NO